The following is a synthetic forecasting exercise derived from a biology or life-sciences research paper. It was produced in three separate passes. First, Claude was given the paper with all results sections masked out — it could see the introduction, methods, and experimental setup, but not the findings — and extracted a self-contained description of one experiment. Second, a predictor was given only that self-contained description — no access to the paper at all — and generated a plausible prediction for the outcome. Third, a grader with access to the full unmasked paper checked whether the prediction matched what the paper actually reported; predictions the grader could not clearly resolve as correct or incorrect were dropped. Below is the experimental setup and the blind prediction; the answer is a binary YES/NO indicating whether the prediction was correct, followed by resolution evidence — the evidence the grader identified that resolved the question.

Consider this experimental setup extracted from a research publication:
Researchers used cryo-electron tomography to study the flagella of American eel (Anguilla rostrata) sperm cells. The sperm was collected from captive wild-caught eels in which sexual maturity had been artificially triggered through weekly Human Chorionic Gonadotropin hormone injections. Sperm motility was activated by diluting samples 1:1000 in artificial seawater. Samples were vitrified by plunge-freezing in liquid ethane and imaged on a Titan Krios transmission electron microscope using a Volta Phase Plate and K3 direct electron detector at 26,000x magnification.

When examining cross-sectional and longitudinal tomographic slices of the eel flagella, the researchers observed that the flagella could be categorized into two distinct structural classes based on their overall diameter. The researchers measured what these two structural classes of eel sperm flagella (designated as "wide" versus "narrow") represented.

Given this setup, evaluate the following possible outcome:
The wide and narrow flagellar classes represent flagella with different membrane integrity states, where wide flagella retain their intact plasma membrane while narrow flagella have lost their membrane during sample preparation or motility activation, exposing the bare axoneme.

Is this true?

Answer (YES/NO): NO